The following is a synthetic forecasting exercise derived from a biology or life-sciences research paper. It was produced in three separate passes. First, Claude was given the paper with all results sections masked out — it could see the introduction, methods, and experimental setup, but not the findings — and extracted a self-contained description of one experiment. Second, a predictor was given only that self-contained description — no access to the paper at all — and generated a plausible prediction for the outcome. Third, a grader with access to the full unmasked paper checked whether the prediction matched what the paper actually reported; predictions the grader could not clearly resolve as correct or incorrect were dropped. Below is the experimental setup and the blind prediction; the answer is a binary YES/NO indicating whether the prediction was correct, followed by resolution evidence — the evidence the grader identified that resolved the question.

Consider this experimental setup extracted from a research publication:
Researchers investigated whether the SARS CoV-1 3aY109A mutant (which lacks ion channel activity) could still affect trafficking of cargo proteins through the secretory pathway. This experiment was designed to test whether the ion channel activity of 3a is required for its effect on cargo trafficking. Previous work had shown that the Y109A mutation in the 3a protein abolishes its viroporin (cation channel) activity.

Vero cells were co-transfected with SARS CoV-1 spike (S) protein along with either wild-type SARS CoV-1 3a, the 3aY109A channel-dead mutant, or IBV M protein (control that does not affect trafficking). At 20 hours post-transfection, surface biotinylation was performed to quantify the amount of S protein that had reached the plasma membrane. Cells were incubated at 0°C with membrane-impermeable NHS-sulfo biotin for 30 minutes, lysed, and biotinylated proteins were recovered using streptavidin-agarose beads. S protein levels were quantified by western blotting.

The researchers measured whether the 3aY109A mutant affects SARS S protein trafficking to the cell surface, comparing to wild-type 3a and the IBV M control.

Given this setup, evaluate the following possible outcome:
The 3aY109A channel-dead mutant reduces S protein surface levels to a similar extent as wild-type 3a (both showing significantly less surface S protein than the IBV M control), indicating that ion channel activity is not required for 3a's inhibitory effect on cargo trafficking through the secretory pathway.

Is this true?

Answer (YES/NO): NO